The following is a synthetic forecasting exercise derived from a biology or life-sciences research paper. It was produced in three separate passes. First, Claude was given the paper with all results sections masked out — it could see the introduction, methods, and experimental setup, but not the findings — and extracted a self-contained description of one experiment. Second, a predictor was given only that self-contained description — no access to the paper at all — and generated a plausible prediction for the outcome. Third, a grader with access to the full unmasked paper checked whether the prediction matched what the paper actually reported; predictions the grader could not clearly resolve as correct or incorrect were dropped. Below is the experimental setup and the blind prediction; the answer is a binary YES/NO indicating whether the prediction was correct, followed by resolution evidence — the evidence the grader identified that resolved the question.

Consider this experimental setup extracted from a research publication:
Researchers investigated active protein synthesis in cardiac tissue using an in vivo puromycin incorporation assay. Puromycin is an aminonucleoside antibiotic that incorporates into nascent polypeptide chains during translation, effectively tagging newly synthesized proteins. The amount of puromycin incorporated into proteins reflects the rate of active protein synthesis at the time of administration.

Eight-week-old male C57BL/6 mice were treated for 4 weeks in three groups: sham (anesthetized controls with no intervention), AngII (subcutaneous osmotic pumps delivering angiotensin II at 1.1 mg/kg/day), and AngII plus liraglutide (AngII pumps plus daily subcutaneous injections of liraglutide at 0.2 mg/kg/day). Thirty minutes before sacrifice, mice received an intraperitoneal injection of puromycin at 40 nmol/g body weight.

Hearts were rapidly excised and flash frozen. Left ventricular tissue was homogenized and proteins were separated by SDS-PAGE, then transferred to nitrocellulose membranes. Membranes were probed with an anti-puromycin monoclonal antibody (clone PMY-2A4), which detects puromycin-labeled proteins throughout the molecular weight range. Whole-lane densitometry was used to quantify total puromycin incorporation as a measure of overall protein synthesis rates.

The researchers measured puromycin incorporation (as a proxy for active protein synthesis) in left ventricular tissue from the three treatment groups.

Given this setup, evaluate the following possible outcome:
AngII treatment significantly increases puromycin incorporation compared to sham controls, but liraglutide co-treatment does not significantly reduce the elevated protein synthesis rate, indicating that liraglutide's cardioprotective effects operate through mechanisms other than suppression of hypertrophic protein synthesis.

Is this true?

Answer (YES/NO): NO